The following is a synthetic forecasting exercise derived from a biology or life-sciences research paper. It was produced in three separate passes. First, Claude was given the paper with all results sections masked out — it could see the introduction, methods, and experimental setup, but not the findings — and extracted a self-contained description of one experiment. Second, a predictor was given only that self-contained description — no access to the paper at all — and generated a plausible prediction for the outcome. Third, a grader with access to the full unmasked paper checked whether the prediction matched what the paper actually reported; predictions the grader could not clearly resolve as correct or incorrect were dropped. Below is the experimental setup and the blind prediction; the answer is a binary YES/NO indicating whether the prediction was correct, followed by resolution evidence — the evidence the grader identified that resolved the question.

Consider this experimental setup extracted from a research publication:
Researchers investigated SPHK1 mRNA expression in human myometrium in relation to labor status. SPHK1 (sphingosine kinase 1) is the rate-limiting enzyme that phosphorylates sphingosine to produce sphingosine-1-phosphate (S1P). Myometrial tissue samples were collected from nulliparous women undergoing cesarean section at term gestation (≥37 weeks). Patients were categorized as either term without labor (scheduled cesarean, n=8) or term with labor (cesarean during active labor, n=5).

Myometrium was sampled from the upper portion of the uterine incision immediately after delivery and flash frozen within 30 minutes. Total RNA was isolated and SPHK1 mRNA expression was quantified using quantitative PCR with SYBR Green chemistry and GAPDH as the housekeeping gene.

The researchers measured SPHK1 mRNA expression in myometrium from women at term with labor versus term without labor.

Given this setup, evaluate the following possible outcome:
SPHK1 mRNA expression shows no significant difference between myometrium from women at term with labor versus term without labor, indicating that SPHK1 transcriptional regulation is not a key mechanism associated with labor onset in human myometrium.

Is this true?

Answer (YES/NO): NO